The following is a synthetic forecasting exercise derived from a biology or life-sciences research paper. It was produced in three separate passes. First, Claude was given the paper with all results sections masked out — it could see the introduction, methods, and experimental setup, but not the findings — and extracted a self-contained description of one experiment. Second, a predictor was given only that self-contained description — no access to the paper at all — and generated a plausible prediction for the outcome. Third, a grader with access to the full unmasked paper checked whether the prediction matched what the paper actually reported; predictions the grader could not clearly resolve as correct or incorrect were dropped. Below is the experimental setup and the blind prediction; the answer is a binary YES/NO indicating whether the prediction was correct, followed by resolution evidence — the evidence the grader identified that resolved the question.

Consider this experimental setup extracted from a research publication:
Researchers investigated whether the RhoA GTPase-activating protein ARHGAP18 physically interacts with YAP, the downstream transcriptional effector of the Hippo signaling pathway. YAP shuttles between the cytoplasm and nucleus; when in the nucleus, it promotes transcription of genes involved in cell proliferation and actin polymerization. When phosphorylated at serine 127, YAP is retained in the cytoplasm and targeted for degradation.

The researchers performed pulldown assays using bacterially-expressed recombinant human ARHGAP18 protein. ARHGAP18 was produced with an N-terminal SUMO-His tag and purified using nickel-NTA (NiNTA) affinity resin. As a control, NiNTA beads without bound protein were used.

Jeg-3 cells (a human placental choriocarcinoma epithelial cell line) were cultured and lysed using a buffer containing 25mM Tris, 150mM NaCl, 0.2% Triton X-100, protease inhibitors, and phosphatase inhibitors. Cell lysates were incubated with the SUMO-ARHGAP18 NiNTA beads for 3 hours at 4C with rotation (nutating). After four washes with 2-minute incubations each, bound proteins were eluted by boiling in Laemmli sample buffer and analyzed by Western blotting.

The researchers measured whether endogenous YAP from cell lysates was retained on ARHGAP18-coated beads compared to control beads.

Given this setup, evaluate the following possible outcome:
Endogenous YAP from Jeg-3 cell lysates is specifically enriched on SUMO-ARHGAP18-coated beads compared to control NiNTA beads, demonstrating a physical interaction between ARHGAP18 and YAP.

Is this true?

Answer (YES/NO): YES